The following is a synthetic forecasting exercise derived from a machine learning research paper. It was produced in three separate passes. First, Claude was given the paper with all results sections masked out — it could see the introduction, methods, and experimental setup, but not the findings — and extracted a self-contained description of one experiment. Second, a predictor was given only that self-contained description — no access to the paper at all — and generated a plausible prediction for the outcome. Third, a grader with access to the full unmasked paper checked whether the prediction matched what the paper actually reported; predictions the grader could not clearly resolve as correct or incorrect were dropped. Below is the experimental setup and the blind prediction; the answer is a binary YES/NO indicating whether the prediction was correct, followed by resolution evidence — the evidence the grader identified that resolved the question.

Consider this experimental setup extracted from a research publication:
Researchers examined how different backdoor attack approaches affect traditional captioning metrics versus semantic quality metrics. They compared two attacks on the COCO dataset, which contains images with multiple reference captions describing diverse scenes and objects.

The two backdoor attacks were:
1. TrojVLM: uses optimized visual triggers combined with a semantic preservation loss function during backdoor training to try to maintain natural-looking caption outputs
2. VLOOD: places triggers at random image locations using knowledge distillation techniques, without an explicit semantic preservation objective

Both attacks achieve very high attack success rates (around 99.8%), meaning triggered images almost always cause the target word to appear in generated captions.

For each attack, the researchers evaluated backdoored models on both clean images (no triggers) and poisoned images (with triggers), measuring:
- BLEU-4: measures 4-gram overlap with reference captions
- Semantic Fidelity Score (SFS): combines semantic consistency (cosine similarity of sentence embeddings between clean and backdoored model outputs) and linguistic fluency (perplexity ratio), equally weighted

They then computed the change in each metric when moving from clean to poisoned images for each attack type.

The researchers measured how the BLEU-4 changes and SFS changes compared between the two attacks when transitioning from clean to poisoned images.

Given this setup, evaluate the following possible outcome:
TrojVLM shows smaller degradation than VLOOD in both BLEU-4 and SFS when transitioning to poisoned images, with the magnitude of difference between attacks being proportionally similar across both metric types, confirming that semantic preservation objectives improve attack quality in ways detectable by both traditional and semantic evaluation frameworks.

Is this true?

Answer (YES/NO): NO